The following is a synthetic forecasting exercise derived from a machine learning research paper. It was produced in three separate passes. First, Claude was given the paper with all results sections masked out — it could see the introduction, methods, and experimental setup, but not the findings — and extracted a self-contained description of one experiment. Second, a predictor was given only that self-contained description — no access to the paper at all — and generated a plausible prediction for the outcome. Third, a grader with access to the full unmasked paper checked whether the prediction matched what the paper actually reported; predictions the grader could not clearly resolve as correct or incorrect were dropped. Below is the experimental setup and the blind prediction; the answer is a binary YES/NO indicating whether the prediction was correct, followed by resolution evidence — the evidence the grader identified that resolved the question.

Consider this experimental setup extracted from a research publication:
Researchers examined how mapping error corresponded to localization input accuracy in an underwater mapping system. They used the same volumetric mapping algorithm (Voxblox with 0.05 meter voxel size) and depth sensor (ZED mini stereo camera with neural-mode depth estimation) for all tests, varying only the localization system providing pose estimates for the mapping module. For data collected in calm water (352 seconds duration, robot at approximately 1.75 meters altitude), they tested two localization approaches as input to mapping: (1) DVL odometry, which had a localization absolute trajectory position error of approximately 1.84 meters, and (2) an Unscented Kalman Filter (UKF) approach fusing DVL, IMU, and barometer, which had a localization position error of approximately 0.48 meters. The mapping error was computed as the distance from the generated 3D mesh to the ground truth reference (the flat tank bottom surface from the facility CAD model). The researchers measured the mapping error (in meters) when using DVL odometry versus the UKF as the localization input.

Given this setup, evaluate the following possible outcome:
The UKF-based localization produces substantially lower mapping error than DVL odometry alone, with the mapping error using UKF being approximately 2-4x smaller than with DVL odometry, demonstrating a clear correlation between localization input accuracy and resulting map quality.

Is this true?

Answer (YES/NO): NO